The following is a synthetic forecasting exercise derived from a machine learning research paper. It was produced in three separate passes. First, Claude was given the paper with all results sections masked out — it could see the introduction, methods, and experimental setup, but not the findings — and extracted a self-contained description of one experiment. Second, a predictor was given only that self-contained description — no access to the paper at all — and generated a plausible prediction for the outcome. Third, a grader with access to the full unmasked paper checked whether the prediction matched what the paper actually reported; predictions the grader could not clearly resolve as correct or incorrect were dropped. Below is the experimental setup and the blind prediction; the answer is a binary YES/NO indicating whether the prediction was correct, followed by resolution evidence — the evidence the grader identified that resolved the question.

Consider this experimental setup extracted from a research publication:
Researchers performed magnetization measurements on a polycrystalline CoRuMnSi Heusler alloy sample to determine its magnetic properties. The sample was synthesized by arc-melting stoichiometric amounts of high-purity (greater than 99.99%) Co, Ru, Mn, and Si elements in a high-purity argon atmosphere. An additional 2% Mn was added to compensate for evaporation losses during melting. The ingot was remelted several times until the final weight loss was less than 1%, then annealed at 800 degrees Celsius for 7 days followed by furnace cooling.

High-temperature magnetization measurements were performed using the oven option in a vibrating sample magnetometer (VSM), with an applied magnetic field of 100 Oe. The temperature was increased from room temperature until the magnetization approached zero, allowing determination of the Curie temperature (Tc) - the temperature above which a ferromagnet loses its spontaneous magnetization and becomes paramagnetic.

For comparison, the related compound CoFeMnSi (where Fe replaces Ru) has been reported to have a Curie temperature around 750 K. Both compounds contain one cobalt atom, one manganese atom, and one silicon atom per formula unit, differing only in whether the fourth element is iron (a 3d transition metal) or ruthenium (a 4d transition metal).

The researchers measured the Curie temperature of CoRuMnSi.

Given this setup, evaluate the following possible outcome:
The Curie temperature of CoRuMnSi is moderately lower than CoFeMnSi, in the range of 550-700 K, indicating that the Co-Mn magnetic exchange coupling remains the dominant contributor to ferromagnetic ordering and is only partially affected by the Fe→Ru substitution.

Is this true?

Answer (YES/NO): NO